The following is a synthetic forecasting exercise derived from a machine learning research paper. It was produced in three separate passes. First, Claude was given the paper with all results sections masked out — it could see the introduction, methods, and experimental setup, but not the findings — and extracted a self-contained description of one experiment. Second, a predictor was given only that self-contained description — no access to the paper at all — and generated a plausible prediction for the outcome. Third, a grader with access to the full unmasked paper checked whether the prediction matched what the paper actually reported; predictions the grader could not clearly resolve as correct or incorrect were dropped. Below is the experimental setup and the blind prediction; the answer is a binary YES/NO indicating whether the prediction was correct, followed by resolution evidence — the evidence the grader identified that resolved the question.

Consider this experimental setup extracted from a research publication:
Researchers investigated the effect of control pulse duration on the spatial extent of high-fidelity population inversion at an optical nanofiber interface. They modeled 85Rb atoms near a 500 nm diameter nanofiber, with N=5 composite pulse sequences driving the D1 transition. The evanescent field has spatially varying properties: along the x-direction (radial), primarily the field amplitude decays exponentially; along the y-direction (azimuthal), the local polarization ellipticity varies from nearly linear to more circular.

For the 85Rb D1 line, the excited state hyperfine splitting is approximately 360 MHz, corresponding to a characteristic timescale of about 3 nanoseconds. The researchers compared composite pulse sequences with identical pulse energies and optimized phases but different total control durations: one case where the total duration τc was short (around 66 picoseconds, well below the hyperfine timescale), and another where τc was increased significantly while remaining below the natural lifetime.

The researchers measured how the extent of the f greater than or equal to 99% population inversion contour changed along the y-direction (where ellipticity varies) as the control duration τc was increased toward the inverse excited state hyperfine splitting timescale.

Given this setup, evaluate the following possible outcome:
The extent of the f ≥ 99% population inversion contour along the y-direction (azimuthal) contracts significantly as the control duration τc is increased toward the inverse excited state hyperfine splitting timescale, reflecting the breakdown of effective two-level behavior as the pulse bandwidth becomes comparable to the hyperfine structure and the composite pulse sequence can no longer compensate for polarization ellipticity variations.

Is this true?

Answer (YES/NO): YES